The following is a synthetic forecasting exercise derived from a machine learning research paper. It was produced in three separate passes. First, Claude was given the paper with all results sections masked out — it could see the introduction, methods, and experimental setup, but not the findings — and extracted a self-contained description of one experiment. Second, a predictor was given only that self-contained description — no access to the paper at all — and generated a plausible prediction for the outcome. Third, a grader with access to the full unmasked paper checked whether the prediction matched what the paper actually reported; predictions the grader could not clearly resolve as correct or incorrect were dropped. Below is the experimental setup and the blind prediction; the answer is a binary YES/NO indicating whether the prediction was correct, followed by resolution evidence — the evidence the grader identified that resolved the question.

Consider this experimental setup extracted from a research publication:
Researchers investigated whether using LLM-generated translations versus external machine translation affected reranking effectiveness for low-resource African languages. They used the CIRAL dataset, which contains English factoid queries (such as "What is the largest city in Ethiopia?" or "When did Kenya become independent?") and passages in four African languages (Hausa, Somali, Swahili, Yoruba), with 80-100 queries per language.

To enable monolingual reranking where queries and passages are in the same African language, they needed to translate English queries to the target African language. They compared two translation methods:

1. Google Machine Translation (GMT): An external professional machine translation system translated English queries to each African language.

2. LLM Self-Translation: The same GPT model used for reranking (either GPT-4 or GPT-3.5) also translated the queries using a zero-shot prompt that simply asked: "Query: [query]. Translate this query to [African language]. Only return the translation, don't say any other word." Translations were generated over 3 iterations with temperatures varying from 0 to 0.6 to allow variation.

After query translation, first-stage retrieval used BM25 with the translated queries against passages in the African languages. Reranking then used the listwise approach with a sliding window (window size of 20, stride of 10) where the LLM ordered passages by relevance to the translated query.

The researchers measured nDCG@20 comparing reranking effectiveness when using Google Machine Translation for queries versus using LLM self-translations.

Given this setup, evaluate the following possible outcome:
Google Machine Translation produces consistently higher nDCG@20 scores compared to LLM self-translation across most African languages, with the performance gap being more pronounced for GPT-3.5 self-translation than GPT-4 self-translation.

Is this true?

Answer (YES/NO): NO